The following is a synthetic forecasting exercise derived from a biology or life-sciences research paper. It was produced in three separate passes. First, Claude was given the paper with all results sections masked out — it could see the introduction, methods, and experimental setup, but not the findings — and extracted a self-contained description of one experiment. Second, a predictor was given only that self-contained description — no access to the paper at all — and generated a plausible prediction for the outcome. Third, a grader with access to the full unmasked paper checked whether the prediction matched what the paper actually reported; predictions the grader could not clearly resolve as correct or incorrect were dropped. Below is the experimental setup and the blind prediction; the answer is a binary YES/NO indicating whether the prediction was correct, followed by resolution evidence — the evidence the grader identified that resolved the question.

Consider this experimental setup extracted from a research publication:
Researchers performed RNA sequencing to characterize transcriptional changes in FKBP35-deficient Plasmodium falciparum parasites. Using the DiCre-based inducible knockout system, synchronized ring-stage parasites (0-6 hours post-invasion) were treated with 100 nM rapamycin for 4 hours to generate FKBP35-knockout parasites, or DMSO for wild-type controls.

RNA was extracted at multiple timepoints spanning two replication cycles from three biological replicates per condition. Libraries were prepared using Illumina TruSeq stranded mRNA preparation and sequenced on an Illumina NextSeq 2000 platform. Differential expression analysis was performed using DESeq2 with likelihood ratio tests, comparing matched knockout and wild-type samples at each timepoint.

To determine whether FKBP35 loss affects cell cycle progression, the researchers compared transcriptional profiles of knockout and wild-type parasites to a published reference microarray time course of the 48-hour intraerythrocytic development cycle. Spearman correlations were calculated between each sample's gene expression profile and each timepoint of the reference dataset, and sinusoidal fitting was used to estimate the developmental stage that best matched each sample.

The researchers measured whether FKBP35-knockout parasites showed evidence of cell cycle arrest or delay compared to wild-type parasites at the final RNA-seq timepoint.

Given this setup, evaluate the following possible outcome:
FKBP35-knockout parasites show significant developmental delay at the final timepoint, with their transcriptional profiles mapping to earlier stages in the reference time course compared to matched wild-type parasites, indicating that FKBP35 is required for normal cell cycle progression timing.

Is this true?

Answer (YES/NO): YES